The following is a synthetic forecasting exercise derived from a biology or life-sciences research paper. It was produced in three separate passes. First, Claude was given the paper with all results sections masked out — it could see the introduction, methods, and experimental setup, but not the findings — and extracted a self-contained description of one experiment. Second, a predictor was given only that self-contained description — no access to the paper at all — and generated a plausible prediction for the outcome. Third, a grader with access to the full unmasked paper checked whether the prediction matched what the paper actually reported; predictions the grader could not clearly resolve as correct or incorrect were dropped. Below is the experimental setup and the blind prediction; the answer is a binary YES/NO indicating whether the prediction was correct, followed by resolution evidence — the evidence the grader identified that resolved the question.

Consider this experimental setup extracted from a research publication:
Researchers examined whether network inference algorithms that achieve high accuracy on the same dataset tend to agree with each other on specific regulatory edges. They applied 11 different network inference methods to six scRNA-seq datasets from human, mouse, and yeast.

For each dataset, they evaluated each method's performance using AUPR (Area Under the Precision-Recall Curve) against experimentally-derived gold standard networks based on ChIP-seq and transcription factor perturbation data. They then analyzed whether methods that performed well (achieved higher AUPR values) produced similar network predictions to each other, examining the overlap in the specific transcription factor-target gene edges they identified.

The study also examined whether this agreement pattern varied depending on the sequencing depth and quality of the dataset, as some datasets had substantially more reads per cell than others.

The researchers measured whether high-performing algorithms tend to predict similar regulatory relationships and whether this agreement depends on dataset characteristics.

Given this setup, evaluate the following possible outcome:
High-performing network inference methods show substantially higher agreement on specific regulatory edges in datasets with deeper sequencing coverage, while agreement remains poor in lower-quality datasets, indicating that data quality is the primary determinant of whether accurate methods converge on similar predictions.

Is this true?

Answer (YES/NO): NO